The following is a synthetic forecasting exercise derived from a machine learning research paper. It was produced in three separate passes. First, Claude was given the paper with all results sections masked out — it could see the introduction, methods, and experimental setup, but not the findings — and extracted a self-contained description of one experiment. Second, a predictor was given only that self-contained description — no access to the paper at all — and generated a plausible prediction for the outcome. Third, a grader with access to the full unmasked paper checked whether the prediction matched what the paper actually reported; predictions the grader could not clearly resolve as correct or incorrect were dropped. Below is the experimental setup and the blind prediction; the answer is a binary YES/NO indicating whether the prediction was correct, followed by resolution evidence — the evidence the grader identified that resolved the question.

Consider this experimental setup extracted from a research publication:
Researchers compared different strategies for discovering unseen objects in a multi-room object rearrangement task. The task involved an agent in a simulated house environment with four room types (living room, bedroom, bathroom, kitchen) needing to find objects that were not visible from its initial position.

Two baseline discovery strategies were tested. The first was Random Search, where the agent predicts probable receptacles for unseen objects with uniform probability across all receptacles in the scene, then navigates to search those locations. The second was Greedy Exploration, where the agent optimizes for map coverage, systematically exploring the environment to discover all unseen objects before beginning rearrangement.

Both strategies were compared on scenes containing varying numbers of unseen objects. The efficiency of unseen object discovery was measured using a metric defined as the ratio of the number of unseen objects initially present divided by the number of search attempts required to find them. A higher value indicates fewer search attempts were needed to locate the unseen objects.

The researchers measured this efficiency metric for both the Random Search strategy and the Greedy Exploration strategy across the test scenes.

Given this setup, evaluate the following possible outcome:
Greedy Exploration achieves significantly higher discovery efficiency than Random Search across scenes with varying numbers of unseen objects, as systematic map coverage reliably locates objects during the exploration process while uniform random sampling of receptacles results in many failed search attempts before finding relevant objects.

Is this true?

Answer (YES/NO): NO